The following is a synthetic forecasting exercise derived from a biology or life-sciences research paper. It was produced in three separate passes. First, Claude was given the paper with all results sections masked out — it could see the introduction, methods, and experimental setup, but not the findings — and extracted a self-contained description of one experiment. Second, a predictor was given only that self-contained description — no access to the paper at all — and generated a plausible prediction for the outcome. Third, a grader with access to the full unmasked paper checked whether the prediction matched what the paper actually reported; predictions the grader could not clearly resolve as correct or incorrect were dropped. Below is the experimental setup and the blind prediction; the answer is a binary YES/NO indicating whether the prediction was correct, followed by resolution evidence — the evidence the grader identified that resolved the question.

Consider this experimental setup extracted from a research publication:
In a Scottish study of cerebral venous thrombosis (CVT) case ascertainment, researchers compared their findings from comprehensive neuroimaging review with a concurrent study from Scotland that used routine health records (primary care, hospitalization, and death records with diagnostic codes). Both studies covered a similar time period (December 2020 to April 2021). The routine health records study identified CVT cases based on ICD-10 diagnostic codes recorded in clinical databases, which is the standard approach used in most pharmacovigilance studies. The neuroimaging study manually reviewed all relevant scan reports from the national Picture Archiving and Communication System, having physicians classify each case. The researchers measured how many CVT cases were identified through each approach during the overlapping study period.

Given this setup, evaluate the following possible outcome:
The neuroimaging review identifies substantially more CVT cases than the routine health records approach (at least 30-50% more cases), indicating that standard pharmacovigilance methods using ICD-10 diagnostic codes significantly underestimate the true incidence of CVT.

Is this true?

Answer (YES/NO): YES